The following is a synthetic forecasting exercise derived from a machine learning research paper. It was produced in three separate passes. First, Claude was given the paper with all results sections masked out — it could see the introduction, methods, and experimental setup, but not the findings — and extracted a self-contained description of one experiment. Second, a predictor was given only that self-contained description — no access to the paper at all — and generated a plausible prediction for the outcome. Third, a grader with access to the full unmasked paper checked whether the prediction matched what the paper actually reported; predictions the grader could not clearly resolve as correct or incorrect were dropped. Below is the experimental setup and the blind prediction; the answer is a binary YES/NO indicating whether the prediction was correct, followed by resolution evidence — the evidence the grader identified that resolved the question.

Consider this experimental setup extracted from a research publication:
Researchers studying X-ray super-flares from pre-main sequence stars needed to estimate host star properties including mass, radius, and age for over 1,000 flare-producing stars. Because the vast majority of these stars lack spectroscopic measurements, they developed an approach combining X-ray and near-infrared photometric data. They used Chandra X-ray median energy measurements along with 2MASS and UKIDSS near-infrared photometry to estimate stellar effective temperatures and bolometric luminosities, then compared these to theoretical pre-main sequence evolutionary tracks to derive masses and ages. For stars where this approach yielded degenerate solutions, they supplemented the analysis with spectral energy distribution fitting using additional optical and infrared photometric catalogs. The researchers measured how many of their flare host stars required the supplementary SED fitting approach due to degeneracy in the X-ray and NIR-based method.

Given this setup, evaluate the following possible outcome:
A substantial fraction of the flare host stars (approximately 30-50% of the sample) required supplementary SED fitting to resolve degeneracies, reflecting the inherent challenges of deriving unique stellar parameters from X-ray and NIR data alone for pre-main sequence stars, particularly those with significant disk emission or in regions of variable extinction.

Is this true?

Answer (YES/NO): NO